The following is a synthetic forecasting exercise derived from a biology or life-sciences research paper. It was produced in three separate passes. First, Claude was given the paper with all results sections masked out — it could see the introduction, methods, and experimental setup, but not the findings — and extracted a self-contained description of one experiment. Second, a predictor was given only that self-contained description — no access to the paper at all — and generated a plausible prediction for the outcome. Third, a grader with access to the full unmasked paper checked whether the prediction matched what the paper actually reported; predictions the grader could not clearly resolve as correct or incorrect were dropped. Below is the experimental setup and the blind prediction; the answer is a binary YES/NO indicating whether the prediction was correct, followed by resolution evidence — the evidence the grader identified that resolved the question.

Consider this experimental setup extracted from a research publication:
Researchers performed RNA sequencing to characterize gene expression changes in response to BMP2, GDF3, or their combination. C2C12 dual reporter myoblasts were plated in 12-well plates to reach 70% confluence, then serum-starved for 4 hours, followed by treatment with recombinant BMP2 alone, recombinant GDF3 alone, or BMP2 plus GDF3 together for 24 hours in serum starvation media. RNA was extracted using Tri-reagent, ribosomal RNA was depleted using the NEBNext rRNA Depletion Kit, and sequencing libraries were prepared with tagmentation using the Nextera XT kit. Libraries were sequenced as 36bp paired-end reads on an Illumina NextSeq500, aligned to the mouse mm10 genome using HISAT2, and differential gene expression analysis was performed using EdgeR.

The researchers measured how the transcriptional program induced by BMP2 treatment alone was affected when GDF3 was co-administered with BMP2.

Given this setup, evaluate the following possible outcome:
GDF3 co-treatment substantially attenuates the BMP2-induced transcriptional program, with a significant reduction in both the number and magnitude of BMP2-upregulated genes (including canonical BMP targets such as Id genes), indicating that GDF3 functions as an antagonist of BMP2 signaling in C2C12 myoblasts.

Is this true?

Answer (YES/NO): NO